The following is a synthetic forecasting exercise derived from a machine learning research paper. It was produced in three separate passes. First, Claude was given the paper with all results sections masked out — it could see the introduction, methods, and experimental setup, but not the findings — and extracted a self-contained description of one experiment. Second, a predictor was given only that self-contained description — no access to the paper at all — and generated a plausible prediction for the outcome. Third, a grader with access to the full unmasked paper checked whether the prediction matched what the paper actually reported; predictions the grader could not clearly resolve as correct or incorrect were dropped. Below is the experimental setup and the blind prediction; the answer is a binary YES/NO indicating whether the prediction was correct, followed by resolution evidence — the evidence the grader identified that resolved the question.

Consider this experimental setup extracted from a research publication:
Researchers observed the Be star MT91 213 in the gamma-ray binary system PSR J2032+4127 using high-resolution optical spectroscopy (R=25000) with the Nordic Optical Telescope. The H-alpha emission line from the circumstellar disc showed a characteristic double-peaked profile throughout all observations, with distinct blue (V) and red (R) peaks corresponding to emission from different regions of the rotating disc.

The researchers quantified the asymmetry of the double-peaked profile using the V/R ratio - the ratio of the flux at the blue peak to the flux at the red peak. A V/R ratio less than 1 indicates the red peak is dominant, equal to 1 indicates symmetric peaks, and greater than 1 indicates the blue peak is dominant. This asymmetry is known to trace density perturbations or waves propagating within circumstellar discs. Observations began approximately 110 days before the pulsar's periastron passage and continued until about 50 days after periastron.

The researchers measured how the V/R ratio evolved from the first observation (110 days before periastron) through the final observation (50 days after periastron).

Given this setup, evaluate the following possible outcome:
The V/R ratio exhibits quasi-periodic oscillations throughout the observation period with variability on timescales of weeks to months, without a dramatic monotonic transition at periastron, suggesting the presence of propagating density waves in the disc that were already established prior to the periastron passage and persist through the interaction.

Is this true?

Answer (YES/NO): NO